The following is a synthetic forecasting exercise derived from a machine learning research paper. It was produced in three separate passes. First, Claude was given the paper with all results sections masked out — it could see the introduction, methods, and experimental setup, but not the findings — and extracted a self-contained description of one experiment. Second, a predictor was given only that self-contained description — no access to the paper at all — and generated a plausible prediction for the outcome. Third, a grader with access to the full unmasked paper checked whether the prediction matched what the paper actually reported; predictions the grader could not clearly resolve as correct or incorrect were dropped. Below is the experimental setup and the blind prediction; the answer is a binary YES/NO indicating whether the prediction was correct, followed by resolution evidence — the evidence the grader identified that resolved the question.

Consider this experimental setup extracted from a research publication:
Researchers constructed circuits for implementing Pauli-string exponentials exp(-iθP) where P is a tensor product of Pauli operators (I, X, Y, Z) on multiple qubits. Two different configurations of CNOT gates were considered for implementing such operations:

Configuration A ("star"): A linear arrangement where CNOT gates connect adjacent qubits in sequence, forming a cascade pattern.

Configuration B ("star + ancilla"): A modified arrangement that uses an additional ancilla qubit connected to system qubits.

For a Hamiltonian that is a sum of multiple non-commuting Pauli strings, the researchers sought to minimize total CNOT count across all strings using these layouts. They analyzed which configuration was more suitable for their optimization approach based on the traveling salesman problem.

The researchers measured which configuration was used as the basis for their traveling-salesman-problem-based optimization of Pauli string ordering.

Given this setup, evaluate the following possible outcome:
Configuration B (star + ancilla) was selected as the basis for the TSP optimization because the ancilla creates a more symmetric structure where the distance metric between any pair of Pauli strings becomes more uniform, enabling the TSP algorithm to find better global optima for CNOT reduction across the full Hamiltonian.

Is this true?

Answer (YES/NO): NO